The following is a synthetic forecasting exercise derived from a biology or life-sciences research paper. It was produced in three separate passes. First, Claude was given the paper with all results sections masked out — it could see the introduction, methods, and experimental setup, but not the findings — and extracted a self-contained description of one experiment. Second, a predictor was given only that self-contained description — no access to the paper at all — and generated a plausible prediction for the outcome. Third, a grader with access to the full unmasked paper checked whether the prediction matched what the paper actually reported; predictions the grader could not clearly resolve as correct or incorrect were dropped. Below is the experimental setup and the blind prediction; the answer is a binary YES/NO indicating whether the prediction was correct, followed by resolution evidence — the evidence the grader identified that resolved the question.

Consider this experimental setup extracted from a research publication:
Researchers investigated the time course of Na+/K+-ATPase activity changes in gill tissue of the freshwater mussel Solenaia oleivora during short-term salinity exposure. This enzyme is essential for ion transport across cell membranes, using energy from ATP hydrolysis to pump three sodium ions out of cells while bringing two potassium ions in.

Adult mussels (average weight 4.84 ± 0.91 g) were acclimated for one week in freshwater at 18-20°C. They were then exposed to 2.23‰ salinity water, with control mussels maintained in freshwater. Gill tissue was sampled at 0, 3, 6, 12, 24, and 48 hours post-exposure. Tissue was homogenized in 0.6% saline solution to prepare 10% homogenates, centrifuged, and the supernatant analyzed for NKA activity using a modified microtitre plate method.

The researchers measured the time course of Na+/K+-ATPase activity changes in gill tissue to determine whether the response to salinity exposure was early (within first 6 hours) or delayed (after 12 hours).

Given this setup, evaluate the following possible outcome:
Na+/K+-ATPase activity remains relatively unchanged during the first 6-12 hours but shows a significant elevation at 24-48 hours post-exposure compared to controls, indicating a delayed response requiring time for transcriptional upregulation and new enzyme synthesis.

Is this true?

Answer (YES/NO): NO